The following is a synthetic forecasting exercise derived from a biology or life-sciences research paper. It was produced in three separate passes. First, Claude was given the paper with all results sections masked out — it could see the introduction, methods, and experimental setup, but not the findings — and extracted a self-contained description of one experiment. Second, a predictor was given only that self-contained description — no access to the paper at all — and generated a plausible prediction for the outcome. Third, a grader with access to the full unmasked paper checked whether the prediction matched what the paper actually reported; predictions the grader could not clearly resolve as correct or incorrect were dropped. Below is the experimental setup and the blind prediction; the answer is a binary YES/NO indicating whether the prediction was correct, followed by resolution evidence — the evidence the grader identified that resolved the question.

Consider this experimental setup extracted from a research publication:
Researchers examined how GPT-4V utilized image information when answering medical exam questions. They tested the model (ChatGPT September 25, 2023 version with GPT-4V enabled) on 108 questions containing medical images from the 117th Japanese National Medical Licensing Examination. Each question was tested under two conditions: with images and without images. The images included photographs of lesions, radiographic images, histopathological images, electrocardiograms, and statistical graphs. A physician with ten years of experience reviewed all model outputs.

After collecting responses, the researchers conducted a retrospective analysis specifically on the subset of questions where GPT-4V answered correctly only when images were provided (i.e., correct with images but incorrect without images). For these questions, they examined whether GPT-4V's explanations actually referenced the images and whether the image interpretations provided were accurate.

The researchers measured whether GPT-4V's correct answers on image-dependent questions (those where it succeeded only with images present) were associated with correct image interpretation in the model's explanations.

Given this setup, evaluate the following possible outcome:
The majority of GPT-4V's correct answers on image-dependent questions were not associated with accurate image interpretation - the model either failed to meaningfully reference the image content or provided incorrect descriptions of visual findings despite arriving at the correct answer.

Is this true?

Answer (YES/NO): YES